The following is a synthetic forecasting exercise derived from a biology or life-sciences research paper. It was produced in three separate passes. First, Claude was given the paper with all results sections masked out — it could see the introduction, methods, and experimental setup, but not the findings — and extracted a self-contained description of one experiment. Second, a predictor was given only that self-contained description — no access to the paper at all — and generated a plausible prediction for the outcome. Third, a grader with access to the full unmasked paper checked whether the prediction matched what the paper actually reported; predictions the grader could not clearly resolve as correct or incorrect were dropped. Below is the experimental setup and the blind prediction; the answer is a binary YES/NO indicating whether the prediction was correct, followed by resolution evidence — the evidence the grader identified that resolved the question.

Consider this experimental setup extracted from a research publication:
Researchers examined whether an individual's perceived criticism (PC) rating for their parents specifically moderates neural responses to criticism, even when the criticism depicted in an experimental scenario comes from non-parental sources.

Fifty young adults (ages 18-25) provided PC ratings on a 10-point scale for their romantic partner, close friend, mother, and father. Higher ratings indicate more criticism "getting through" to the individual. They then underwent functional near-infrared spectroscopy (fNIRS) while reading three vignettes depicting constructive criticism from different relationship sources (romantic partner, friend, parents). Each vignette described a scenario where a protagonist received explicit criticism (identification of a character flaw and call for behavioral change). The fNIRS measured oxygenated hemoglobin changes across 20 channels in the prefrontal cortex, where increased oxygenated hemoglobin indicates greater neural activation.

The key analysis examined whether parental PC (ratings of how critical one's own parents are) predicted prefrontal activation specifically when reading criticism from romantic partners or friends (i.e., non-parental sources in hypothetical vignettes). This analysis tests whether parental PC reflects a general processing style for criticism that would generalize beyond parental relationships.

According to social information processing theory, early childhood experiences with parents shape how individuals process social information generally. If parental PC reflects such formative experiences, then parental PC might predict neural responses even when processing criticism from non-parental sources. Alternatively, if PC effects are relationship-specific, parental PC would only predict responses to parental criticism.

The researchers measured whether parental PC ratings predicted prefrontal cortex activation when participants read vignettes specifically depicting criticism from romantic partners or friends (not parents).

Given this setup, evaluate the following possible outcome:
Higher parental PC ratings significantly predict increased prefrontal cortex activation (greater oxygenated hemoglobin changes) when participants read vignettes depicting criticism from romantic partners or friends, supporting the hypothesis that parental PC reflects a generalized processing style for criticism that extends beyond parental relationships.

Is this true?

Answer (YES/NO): NO